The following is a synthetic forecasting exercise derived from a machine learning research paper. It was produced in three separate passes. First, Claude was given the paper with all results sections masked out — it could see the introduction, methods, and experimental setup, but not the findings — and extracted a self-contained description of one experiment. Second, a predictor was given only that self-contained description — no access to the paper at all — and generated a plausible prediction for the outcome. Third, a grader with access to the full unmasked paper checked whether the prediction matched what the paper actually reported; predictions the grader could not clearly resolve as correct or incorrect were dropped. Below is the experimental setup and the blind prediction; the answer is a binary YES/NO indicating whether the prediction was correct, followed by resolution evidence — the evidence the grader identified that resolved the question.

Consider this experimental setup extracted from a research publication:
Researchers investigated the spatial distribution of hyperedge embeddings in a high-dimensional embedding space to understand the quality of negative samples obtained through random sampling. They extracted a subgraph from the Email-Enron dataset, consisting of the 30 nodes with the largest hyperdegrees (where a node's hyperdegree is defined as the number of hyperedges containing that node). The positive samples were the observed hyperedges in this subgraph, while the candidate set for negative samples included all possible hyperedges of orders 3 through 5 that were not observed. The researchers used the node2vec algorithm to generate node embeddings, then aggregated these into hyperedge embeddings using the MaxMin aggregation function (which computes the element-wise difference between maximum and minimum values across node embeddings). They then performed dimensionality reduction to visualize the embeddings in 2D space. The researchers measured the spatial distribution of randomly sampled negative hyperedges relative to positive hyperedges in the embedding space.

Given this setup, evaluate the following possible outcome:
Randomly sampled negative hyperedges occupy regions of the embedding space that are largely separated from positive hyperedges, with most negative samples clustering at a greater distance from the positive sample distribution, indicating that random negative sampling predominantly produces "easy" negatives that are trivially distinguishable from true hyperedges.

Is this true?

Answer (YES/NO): YES